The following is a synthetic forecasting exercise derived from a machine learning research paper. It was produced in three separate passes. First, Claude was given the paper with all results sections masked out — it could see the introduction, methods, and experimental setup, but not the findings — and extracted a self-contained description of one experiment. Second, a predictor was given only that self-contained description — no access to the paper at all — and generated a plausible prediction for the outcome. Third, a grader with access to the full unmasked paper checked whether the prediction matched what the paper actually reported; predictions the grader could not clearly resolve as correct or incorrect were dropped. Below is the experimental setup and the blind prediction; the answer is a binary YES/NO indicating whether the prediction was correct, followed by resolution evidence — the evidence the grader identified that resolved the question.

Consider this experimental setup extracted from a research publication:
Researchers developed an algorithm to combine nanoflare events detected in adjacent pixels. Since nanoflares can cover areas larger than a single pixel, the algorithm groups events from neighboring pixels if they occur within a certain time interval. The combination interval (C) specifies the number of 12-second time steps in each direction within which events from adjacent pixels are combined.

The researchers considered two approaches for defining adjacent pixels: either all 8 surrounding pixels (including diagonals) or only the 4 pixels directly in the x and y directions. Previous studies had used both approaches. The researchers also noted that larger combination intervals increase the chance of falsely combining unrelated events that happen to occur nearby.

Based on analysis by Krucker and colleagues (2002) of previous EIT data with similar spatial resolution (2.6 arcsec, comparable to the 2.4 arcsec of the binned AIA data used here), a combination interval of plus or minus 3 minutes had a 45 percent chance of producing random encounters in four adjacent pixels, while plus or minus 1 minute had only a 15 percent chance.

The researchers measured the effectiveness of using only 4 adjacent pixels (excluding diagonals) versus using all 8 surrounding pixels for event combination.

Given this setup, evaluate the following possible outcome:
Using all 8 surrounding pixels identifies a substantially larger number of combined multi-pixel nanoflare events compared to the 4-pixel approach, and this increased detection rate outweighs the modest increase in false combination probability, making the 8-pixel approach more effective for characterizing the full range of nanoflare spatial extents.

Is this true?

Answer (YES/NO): NO